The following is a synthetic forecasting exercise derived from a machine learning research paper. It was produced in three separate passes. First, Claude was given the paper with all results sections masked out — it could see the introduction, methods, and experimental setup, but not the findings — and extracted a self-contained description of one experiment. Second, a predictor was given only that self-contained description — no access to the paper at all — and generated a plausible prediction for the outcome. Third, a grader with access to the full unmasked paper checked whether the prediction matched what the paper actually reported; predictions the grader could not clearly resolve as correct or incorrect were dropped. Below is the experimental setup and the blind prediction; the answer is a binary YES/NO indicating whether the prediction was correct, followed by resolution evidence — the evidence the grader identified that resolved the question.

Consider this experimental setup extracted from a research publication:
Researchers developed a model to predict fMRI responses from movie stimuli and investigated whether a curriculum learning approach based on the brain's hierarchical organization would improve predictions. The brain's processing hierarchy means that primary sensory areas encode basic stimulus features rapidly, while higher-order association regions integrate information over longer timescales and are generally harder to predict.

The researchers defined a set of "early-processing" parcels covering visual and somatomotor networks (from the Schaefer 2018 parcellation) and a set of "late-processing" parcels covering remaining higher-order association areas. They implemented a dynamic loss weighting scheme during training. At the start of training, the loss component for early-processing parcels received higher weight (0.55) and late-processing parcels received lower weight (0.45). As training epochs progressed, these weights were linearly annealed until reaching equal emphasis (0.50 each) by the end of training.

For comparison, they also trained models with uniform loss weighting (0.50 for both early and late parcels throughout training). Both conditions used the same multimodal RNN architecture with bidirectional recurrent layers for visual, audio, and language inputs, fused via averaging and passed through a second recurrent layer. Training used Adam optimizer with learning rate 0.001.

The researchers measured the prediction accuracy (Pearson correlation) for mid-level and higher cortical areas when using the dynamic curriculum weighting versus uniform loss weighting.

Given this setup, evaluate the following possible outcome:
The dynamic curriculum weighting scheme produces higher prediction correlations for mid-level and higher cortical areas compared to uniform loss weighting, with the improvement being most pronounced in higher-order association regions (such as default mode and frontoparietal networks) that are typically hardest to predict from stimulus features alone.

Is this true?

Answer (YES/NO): NO